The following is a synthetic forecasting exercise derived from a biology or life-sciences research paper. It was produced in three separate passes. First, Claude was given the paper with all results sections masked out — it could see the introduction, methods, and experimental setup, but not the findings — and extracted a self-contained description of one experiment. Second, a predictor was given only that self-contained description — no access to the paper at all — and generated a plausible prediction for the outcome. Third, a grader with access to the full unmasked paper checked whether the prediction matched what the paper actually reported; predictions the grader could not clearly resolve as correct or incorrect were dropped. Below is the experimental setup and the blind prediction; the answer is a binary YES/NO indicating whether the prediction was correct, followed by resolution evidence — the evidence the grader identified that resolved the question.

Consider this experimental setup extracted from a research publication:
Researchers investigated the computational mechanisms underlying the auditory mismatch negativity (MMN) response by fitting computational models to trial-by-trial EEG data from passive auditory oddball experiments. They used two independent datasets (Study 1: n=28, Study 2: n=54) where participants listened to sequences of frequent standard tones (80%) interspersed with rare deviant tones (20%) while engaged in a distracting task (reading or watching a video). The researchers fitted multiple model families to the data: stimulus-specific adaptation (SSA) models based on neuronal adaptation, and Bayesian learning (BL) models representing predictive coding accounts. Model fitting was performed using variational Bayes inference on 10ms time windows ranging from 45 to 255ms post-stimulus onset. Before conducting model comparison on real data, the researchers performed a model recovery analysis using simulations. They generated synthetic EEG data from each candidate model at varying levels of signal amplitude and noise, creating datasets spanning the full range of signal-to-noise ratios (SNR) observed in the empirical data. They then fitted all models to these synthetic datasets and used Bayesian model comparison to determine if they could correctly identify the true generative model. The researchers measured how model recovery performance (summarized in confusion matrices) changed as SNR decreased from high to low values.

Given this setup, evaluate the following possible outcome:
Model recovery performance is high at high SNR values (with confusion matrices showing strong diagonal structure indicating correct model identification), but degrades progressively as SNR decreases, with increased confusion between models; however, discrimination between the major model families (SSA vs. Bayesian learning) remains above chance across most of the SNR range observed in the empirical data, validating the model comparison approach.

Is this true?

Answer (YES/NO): YES